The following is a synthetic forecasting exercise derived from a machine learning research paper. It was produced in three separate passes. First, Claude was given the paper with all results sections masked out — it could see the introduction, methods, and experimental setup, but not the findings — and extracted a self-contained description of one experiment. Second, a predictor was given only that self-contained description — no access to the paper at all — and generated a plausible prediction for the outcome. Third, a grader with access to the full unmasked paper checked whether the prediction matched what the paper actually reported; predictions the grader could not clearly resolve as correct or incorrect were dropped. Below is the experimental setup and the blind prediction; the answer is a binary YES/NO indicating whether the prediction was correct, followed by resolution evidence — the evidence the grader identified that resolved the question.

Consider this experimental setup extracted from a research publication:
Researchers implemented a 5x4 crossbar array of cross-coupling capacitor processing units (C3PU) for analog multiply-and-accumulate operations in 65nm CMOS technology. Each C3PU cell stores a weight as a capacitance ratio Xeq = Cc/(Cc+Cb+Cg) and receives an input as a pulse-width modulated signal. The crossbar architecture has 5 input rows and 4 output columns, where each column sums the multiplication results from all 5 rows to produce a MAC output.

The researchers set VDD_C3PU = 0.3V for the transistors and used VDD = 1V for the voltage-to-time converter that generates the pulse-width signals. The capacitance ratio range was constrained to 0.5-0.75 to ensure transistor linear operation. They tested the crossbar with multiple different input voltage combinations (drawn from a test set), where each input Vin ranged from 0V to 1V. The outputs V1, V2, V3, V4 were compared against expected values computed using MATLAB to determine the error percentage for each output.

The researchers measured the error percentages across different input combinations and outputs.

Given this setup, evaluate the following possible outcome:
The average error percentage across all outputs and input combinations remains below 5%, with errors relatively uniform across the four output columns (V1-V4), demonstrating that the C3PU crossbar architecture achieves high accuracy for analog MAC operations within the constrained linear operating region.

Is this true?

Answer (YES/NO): NO